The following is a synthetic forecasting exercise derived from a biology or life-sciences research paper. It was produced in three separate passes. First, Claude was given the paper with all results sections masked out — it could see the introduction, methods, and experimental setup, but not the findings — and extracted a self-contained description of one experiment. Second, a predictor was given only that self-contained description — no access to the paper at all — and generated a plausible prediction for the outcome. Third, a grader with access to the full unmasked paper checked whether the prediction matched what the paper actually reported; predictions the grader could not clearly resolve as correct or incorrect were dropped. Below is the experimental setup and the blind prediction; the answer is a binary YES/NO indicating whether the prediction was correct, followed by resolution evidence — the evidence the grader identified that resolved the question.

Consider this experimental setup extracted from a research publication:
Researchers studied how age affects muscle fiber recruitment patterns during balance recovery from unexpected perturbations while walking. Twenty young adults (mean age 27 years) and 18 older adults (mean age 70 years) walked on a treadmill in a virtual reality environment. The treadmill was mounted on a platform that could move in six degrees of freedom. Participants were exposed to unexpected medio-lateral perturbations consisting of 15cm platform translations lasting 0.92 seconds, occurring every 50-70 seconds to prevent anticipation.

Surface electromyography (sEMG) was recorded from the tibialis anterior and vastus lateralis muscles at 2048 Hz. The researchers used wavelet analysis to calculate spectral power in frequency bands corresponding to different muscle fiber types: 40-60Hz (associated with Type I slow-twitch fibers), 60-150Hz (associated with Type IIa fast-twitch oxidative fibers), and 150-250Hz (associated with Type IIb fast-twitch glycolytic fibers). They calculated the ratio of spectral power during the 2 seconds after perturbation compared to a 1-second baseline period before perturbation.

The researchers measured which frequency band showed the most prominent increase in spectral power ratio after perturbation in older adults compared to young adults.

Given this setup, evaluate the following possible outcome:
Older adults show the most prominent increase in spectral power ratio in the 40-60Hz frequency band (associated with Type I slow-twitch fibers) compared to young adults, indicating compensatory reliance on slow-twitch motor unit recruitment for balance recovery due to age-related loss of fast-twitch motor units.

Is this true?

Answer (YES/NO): NO